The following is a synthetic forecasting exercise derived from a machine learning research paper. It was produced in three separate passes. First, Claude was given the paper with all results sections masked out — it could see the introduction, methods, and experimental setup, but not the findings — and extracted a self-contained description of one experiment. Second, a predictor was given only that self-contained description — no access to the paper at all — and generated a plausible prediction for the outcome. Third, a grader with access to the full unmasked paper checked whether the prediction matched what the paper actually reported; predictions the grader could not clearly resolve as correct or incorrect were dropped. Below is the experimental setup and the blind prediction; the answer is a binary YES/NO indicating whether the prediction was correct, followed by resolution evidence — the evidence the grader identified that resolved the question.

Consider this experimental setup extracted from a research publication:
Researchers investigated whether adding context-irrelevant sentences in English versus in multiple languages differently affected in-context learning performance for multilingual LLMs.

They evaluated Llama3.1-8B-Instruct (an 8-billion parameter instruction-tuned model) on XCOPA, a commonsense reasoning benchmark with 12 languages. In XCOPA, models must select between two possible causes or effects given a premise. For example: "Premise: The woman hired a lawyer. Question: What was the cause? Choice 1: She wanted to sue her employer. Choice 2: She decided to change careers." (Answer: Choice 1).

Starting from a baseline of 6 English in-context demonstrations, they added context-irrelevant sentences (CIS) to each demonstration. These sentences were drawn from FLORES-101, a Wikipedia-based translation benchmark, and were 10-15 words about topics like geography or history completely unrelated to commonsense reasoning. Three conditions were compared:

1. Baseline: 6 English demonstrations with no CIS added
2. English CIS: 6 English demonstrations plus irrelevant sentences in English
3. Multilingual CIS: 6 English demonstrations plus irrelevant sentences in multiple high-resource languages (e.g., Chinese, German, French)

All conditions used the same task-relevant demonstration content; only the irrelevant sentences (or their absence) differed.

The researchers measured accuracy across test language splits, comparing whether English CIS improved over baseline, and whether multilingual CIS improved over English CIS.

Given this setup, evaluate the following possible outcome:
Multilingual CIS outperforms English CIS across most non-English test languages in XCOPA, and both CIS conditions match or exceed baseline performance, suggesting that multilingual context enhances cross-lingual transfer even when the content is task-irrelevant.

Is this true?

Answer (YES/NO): NO